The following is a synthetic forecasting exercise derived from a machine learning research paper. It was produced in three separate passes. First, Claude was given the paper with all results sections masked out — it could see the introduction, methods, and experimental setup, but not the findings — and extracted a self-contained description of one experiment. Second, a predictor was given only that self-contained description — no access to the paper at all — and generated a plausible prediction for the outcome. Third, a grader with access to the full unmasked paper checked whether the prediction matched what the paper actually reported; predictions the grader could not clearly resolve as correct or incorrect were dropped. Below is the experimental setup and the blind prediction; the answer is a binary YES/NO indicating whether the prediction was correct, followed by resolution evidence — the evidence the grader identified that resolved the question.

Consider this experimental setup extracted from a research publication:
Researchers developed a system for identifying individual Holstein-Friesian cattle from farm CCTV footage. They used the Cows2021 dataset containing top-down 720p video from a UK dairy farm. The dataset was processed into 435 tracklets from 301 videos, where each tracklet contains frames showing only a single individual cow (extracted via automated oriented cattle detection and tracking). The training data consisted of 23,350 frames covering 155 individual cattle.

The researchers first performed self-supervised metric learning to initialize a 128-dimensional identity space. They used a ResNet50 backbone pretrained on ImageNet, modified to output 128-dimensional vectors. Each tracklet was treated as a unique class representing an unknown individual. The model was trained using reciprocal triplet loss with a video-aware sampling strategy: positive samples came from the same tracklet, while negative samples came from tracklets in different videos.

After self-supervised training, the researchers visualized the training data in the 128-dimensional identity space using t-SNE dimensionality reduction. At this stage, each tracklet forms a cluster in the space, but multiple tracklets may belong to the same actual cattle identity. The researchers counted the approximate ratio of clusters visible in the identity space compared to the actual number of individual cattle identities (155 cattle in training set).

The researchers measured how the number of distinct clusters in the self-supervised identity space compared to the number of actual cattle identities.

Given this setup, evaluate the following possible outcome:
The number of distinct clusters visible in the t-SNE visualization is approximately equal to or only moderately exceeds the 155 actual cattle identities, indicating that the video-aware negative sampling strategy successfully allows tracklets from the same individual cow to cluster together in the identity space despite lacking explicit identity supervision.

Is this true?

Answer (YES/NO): NO